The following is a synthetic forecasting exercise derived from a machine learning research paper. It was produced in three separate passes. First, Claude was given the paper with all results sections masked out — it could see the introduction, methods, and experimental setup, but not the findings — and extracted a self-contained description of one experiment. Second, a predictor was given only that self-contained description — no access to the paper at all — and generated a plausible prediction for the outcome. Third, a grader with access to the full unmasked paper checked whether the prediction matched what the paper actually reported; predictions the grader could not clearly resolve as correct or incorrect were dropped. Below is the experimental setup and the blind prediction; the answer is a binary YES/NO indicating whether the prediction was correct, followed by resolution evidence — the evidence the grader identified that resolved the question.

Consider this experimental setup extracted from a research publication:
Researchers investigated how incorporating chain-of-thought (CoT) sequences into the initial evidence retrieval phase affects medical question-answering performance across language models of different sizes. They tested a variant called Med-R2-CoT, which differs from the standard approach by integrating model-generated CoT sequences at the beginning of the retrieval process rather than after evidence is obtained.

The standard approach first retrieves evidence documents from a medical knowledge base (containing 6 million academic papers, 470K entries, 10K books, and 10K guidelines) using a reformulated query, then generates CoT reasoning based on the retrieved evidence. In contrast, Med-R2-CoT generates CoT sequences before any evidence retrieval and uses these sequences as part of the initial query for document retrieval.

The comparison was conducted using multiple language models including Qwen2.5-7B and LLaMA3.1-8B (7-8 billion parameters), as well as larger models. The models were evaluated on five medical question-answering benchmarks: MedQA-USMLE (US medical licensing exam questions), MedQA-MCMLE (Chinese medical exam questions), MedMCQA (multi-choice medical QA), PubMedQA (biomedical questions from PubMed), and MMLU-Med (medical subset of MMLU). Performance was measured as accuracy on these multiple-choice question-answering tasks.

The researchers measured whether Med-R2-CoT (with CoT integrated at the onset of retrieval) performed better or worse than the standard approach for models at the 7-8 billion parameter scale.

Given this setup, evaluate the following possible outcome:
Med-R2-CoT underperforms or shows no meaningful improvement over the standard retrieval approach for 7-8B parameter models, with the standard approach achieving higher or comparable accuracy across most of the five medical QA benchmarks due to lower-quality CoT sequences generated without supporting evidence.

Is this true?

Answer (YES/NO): YES